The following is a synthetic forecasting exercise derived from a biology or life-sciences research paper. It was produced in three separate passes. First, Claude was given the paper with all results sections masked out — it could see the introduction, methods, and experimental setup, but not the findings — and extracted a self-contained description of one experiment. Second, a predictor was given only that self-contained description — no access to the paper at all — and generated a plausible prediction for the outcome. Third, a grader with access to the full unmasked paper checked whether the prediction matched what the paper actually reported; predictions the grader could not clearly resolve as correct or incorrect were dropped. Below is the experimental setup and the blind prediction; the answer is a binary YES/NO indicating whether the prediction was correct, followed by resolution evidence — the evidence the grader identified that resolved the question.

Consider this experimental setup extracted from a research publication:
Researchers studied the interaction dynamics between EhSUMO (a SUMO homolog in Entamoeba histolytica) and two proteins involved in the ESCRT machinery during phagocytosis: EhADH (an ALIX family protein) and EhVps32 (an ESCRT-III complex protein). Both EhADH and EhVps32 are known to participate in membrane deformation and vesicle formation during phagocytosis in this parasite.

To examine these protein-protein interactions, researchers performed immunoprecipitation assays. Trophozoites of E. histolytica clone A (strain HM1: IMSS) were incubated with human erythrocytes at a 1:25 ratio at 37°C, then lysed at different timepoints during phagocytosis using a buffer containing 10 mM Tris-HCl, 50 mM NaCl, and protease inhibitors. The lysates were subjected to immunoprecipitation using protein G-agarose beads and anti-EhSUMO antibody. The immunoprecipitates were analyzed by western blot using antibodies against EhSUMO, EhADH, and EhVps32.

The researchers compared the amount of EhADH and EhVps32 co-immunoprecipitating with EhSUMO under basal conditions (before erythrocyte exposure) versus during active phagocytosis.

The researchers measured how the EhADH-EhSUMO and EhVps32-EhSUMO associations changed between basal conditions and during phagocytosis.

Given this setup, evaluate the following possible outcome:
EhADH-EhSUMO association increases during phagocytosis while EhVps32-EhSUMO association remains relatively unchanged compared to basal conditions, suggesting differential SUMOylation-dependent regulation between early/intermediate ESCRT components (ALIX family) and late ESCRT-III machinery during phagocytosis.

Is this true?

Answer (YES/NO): YES